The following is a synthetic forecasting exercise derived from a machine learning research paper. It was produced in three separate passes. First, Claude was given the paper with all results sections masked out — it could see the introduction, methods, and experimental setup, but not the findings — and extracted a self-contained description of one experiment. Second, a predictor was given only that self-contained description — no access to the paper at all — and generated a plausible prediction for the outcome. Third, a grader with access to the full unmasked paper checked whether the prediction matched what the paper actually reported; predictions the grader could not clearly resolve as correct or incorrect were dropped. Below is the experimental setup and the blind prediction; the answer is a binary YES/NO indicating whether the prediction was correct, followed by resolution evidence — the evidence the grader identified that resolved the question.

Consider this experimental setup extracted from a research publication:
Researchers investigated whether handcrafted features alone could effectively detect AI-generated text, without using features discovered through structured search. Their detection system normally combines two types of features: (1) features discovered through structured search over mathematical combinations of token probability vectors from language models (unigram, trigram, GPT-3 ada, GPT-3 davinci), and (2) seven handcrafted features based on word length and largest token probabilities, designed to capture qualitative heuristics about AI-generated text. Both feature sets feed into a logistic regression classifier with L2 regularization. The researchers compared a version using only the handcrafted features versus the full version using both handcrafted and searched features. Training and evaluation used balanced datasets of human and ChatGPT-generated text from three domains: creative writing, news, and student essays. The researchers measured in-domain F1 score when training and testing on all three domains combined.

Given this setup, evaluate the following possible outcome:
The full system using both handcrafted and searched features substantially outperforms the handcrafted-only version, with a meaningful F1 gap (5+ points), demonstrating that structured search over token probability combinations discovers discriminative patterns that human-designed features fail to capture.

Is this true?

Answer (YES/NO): YES